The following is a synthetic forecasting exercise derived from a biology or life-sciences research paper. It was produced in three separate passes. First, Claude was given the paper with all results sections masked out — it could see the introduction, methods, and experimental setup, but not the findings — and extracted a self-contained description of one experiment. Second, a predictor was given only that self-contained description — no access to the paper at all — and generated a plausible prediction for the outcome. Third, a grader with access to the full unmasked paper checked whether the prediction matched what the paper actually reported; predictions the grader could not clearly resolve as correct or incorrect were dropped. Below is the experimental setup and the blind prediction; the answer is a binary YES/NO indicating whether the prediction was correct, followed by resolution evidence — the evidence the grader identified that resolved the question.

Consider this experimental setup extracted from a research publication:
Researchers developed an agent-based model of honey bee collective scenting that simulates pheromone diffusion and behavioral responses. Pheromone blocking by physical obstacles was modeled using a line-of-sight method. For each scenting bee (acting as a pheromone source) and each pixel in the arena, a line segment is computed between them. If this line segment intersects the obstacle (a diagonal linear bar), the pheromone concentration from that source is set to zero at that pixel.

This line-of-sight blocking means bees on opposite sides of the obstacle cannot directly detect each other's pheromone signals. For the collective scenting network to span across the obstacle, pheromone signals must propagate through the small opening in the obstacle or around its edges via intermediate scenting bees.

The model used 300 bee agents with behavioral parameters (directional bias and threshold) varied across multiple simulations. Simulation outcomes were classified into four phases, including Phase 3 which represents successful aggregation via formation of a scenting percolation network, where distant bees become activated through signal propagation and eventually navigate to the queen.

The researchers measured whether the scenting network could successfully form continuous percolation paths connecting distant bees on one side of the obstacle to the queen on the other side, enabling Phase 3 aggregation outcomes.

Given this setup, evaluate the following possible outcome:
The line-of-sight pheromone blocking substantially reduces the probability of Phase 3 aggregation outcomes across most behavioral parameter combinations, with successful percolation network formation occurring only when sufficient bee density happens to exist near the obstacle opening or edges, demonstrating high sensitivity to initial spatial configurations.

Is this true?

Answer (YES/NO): NO